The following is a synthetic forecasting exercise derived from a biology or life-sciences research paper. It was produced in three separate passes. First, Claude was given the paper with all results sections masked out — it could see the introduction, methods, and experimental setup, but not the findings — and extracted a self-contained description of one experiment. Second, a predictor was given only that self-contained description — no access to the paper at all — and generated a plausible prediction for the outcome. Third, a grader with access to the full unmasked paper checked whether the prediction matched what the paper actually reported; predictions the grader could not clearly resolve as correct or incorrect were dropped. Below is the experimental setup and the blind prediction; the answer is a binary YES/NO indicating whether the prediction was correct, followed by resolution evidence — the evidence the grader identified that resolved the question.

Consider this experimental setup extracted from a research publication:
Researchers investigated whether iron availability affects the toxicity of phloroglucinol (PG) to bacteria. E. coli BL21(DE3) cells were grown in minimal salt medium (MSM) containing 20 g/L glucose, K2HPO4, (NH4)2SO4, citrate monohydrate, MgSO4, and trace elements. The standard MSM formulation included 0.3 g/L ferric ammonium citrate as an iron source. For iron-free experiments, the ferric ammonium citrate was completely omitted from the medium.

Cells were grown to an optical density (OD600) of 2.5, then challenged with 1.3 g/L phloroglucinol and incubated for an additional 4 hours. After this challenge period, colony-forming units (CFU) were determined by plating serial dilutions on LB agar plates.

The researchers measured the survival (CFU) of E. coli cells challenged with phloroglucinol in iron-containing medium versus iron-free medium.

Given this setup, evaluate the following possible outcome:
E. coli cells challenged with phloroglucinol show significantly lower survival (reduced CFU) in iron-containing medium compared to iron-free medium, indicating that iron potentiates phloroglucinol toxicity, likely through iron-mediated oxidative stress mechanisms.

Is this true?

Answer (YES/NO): YES